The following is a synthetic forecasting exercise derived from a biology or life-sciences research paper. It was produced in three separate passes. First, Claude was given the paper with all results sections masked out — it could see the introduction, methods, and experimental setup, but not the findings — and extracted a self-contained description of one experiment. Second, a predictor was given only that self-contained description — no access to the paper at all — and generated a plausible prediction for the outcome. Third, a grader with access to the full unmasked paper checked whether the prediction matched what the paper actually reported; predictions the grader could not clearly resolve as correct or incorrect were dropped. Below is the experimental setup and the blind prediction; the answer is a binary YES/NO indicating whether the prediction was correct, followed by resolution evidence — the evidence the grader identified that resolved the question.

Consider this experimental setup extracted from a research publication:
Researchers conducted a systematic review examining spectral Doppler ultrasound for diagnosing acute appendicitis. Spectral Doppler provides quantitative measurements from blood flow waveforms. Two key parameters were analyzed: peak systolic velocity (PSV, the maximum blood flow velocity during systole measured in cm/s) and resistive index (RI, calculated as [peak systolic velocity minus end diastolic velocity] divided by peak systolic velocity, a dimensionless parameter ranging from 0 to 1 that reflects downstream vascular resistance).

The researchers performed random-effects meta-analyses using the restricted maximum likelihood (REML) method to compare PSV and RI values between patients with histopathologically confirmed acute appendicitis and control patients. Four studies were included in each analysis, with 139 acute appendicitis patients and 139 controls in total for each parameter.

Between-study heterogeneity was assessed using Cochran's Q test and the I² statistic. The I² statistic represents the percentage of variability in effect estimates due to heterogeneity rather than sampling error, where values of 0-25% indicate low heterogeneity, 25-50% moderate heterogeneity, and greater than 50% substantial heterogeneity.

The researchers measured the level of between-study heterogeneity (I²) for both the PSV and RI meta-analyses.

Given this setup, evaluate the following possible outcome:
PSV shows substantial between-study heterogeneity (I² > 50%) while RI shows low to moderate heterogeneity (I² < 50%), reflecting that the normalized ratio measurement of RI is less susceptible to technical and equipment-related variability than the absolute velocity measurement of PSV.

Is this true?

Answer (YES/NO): NO